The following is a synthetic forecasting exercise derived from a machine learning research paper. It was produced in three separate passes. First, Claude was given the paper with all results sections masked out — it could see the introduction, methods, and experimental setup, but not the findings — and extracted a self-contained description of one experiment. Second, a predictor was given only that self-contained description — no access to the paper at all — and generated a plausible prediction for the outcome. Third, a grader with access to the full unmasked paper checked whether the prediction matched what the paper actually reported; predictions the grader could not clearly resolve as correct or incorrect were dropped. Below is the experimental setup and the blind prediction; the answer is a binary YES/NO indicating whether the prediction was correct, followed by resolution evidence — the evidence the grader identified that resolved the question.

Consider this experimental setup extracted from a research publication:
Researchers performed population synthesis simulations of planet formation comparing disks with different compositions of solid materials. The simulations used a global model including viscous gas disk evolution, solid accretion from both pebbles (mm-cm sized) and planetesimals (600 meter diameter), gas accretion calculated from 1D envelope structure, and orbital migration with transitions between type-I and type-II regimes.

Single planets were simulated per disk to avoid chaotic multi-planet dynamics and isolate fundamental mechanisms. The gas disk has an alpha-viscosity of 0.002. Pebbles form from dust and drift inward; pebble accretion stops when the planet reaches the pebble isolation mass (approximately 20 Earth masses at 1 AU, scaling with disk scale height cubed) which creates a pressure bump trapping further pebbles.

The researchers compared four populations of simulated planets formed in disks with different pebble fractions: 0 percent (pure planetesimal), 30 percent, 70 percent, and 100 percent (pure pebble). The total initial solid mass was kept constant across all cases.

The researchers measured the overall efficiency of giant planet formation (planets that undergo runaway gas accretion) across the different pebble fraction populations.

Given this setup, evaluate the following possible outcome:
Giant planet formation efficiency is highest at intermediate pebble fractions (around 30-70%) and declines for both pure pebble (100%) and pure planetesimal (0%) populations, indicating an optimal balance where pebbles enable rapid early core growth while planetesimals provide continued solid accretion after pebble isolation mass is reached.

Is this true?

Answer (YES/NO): NO